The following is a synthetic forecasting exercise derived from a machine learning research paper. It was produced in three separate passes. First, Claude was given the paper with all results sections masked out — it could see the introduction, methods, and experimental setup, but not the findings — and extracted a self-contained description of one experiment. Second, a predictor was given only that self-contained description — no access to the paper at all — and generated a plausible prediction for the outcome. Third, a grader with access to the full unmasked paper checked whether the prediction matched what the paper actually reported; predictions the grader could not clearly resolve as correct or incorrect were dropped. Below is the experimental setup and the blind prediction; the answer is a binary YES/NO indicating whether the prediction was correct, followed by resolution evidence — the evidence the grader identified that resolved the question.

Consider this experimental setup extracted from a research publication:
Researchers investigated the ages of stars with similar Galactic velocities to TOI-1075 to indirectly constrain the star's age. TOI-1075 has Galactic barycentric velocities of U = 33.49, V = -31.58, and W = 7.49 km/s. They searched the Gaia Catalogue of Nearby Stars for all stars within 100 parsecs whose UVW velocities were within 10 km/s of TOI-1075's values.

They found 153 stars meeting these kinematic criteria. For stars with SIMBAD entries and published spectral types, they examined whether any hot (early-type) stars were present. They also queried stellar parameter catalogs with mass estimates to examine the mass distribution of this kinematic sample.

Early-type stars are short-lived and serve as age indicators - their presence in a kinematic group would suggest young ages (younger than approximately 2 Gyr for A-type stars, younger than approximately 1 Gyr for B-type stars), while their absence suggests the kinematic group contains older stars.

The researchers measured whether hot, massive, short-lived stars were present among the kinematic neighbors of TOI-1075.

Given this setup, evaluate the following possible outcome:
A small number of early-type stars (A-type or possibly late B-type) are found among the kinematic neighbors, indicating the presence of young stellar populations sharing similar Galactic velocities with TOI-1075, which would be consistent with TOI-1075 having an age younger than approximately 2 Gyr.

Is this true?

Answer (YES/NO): NO